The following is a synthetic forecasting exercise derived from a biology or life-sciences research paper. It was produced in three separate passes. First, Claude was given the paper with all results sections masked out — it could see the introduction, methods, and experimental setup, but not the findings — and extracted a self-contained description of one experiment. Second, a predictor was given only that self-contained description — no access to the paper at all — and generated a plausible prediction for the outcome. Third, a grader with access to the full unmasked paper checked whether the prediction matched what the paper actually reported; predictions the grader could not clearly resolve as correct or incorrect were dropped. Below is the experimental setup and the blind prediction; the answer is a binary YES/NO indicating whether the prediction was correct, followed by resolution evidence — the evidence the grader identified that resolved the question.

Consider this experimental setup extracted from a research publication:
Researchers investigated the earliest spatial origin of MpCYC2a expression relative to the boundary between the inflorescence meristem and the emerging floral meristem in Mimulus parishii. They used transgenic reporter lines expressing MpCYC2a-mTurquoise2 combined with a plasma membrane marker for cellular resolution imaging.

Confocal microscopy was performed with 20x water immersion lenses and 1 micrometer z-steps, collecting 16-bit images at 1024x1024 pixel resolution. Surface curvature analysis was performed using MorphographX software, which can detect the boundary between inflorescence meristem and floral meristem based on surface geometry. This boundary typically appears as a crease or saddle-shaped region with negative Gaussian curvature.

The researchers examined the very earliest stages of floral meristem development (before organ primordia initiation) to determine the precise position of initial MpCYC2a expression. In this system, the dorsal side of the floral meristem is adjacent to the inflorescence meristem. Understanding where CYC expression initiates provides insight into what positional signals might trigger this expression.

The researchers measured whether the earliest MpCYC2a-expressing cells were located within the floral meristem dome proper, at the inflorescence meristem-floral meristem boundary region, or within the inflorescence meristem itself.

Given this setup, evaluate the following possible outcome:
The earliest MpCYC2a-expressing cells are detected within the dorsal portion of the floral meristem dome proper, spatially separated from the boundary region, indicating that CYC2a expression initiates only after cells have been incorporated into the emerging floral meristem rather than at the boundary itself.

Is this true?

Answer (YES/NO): NO